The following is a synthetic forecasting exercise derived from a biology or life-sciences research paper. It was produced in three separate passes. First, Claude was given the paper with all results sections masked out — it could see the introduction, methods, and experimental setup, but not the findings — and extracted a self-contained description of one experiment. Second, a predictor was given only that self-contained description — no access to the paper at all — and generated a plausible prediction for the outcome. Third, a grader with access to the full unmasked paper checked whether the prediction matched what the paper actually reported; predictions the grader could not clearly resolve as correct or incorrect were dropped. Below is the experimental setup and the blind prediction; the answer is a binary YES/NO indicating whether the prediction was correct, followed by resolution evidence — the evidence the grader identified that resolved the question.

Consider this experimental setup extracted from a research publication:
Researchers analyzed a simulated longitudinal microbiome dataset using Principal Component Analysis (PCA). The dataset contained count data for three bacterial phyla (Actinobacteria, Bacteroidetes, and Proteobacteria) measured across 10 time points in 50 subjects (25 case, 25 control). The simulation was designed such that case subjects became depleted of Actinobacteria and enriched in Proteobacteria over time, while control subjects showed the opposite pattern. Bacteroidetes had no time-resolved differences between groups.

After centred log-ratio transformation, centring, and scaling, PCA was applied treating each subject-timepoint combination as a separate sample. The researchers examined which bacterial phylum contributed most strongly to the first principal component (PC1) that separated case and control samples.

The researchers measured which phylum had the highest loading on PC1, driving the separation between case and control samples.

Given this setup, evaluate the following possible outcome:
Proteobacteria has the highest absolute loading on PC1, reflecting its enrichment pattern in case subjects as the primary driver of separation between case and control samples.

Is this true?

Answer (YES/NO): NO